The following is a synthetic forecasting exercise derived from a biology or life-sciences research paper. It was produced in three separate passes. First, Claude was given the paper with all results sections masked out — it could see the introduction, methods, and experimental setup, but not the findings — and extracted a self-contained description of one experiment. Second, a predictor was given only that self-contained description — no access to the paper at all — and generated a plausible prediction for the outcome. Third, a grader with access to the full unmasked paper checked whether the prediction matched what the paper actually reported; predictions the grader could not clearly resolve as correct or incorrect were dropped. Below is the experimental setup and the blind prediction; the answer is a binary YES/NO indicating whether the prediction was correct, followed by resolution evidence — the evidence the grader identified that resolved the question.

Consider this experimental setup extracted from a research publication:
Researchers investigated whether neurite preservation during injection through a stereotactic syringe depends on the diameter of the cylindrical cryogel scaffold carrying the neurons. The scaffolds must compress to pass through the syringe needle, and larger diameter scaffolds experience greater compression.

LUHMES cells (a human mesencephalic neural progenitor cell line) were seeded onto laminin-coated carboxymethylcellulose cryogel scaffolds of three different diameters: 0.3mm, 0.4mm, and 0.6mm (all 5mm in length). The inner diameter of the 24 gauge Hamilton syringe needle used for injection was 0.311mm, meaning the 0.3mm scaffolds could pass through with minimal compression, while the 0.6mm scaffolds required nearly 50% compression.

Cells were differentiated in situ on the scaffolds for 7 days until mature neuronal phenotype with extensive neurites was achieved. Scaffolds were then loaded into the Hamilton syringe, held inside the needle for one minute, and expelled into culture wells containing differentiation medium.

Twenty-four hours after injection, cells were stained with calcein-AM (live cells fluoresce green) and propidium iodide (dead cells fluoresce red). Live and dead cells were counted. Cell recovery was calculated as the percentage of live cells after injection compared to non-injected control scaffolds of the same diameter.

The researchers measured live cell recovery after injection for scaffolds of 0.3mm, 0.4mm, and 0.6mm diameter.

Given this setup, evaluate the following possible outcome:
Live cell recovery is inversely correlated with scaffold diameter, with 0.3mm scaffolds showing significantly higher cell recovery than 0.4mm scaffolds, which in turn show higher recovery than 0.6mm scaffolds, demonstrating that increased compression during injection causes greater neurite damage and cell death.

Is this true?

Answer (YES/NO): NO